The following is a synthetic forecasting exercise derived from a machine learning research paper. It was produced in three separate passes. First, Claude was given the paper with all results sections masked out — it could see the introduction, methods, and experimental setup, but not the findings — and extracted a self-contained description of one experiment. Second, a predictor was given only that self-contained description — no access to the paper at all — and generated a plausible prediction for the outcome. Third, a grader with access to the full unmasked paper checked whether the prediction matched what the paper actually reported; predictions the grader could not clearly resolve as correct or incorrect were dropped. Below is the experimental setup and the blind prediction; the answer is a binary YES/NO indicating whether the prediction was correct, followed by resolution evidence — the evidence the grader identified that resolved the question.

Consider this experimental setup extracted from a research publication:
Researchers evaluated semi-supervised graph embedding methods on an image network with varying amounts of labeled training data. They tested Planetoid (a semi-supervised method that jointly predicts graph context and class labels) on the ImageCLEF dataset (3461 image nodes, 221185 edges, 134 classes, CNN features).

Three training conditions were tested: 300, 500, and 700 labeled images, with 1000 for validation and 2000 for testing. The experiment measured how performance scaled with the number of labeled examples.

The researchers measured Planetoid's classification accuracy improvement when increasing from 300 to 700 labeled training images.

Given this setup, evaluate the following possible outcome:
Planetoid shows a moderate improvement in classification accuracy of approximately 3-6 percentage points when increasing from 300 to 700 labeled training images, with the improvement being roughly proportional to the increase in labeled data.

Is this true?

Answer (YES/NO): NO